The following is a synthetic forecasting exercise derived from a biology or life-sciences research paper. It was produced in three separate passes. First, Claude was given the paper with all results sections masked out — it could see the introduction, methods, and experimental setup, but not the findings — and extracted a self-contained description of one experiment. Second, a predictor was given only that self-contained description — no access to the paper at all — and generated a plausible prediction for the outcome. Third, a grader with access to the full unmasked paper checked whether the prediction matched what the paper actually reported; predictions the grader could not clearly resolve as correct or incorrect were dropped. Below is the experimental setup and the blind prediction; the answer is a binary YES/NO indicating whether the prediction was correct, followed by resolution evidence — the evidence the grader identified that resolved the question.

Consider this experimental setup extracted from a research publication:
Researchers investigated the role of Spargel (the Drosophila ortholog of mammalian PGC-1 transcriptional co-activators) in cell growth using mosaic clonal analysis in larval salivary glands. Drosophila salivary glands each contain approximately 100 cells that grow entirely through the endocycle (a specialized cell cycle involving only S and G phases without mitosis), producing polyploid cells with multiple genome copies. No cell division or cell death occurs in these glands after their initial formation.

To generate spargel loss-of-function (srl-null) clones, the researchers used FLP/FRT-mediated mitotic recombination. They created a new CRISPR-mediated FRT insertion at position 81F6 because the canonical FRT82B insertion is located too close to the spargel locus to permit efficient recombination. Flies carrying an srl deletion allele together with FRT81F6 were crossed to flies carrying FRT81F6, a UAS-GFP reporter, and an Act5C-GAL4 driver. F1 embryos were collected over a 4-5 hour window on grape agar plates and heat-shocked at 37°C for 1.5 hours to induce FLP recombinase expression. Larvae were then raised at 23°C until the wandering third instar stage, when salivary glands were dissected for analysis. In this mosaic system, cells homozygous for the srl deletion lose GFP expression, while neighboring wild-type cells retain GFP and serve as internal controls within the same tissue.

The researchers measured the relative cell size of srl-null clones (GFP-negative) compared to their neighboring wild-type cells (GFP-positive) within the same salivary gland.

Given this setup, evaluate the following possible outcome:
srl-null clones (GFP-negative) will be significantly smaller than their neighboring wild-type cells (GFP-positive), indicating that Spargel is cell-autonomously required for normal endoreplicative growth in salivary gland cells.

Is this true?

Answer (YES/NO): YES